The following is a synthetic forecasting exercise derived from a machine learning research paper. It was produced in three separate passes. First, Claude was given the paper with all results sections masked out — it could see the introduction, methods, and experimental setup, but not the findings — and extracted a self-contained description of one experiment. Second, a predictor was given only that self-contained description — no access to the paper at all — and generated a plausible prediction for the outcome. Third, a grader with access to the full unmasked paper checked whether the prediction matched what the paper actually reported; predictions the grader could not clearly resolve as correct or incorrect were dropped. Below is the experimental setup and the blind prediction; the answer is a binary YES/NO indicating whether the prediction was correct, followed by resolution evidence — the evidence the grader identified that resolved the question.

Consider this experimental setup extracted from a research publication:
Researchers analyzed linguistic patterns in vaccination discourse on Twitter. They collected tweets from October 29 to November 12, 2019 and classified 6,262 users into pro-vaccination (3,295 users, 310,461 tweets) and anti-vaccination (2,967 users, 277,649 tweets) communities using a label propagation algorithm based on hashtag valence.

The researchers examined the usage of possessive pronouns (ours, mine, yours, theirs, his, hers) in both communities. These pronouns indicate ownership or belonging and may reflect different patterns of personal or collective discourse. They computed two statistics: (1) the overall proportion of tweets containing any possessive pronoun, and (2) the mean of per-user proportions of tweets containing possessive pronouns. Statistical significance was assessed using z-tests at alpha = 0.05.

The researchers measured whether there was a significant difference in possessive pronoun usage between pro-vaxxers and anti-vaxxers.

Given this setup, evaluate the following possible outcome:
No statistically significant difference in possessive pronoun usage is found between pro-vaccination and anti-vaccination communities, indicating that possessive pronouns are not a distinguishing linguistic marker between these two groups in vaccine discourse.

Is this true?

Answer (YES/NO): NO